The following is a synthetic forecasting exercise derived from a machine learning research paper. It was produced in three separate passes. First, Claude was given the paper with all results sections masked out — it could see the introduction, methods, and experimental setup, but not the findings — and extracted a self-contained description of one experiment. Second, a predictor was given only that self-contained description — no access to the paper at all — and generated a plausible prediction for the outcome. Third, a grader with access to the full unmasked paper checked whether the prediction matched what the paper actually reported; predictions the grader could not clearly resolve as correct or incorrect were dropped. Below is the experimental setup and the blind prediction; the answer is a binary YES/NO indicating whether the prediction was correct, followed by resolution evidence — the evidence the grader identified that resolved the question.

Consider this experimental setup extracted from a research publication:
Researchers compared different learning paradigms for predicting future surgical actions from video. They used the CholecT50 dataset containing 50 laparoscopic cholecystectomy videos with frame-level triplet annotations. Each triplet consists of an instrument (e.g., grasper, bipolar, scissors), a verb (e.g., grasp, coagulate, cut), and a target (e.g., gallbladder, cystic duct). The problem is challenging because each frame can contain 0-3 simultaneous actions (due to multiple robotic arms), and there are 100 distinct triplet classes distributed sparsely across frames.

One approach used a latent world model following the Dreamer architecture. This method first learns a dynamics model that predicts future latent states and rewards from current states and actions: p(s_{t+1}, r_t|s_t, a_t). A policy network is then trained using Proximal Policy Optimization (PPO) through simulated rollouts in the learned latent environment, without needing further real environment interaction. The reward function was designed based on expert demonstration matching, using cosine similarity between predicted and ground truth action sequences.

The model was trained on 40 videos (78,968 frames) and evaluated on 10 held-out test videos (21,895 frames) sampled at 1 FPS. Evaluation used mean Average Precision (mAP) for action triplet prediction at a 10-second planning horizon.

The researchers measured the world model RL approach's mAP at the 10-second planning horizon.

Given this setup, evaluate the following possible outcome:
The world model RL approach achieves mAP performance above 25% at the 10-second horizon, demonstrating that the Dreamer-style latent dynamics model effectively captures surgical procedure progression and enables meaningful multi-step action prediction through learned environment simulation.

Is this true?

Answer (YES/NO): NO